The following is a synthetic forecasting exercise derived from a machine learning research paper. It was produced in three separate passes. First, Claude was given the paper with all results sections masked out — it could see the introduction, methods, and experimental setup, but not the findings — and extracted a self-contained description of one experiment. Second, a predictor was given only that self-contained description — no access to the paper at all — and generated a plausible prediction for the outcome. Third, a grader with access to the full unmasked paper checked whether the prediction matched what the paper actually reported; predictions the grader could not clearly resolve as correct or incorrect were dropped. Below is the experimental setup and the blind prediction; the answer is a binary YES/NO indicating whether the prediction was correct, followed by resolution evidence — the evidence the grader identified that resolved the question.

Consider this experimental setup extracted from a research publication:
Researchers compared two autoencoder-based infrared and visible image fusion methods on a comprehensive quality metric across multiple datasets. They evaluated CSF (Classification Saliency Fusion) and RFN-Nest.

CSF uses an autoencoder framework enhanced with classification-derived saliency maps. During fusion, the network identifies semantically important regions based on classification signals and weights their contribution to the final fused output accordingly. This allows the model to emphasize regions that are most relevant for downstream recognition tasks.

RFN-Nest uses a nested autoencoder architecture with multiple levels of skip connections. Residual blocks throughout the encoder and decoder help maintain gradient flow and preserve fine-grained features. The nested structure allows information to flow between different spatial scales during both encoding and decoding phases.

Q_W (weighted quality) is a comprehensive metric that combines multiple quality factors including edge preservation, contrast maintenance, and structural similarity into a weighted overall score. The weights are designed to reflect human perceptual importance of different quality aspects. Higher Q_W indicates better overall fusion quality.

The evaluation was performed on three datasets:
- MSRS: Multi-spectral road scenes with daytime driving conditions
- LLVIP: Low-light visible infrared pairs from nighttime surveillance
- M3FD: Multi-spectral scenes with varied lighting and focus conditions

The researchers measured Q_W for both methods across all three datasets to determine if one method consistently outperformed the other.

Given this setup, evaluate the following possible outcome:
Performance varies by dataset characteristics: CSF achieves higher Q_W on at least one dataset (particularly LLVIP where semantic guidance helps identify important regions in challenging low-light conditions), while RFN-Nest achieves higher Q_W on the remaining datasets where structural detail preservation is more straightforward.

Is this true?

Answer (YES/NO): NO